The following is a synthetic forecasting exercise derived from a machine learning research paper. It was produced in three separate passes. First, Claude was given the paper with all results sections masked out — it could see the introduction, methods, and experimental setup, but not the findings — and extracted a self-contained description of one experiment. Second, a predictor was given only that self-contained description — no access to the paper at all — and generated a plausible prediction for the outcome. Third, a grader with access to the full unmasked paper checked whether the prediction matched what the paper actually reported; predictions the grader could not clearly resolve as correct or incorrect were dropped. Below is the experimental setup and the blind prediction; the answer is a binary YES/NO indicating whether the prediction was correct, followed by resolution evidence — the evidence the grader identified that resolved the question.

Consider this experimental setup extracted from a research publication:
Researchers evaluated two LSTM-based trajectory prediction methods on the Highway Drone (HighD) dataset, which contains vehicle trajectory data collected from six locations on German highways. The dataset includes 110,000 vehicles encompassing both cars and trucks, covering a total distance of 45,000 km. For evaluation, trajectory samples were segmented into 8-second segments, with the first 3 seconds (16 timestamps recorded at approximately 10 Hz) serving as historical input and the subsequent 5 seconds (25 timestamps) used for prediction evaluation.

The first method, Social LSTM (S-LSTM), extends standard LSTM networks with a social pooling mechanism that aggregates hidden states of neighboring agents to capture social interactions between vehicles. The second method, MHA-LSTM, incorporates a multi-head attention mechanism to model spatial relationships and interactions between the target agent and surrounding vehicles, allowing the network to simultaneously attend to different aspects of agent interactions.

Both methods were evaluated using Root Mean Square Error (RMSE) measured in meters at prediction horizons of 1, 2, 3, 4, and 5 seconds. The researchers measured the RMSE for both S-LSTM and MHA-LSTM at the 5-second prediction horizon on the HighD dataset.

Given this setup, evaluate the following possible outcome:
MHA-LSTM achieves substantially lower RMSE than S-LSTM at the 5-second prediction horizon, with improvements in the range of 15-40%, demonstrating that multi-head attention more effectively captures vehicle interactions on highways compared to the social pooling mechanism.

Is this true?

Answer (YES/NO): YES